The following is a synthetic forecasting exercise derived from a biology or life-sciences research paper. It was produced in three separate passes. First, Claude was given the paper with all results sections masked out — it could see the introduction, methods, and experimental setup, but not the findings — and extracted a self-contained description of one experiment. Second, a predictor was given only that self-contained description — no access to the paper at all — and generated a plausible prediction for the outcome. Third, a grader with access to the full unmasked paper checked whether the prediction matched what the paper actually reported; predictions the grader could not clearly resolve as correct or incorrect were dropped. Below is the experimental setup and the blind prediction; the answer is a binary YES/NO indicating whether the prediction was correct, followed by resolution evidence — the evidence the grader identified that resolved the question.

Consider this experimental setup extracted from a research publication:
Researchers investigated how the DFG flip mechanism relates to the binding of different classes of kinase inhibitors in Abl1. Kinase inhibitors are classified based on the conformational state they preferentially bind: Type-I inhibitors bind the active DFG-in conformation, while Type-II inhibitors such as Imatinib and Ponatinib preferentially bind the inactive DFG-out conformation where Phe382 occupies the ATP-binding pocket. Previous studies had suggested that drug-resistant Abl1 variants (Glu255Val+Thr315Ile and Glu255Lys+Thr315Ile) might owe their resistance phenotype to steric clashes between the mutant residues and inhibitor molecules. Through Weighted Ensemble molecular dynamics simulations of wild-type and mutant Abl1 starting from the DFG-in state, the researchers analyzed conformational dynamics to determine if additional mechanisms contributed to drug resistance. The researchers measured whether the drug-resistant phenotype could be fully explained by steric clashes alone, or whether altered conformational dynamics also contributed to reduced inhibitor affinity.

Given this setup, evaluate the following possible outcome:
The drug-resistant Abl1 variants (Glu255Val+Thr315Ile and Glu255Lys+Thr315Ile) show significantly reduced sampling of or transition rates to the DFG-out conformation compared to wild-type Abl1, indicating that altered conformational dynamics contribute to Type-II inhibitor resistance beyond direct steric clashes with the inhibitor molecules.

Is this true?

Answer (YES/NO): YES